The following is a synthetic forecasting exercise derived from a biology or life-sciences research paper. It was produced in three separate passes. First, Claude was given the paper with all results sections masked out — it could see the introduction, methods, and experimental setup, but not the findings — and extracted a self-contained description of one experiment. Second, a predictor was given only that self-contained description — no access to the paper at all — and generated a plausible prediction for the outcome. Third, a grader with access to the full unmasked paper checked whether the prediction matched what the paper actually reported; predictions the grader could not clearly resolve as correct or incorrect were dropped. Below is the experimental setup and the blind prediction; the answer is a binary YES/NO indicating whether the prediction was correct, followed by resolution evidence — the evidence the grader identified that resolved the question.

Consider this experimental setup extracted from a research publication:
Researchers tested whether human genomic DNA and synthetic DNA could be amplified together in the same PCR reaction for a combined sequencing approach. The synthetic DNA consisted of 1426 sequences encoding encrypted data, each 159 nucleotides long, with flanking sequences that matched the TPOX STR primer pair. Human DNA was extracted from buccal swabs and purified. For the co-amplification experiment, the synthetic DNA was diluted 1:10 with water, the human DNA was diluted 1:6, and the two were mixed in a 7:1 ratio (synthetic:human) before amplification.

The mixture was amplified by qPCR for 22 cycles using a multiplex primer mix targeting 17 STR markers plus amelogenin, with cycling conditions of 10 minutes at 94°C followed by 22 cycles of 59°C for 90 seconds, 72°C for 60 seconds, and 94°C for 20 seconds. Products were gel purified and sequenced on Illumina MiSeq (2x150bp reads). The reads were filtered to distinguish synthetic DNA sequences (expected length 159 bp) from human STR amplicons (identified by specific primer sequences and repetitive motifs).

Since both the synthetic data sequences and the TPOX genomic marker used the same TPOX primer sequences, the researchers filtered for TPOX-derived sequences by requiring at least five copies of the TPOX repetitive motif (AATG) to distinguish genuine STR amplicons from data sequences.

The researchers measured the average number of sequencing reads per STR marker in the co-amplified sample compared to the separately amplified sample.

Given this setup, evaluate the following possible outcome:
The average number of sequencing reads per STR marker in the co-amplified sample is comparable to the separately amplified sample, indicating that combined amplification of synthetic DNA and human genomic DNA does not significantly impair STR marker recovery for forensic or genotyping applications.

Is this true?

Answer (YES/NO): NO